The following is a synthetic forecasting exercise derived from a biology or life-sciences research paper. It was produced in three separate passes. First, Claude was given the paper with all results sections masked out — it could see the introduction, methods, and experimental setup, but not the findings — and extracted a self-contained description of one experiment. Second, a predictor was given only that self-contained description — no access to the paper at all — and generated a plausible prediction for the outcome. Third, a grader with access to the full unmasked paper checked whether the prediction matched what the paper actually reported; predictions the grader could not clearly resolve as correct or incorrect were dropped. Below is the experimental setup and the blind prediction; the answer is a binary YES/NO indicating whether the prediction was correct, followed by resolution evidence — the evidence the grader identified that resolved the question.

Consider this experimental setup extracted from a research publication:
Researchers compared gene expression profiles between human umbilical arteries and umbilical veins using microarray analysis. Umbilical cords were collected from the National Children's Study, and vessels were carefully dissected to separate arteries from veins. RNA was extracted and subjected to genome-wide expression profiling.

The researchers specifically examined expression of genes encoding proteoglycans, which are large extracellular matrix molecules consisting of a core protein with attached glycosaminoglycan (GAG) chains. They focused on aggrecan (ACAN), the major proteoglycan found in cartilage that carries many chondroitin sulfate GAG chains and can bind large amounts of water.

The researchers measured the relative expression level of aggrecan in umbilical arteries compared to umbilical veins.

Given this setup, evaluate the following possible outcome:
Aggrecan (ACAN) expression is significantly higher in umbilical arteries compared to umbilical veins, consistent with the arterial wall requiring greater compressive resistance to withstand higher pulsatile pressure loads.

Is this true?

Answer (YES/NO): YES